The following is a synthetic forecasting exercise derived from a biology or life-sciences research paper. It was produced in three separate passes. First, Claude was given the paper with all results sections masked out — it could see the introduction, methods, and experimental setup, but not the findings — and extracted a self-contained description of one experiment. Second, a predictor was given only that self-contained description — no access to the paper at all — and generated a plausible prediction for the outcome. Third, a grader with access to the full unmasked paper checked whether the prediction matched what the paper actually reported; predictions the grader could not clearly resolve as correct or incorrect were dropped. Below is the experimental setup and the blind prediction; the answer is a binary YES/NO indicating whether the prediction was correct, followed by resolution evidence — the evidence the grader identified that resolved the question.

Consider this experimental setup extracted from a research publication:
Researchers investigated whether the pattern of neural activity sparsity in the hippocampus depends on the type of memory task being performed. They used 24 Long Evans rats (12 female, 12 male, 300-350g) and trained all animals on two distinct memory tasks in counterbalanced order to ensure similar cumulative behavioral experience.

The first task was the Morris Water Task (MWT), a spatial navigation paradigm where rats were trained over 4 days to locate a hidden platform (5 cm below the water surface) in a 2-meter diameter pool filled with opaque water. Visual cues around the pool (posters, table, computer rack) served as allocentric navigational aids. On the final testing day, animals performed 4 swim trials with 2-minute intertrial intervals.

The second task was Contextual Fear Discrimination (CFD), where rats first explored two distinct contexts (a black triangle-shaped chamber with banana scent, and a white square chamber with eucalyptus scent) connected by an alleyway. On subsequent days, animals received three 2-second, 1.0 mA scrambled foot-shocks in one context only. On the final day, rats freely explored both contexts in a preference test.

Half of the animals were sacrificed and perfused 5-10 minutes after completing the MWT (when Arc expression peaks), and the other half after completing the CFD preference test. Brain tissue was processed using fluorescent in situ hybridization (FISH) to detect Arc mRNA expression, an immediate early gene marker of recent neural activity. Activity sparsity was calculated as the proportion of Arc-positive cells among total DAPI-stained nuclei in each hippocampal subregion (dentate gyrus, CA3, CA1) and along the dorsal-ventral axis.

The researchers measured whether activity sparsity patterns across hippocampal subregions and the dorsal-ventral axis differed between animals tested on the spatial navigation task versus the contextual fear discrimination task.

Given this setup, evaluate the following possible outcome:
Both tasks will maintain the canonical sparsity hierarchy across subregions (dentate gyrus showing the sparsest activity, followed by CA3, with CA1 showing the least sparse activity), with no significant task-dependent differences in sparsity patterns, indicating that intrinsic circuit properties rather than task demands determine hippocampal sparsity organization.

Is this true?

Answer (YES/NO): YES